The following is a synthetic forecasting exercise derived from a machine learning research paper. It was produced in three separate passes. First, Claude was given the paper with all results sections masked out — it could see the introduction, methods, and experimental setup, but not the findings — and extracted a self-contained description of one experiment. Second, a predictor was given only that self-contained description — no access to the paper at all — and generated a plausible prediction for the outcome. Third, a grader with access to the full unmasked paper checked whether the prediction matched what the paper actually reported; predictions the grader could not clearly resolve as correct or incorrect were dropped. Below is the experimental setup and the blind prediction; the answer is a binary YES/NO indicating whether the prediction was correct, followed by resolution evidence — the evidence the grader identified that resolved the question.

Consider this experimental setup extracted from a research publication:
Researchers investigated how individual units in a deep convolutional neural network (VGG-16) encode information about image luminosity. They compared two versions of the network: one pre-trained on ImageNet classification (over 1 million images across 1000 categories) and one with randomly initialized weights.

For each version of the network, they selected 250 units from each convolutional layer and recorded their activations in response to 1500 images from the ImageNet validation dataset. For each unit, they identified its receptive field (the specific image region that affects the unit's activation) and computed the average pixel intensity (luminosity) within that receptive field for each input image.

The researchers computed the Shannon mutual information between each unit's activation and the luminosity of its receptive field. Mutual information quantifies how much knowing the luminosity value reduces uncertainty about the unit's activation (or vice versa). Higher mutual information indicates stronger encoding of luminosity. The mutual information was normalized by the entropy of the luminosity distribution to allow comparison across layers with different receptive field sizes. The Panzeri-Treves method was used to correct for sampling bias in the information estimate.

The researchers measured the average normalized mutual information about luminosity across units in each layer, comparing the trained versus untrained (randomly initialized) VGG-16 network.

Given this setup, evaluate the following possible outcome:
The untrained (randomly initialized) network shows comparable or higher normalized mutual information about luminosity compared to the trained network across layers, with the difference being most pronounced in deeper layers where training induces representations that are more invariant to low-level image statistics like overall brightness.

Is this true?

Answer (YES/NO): NO